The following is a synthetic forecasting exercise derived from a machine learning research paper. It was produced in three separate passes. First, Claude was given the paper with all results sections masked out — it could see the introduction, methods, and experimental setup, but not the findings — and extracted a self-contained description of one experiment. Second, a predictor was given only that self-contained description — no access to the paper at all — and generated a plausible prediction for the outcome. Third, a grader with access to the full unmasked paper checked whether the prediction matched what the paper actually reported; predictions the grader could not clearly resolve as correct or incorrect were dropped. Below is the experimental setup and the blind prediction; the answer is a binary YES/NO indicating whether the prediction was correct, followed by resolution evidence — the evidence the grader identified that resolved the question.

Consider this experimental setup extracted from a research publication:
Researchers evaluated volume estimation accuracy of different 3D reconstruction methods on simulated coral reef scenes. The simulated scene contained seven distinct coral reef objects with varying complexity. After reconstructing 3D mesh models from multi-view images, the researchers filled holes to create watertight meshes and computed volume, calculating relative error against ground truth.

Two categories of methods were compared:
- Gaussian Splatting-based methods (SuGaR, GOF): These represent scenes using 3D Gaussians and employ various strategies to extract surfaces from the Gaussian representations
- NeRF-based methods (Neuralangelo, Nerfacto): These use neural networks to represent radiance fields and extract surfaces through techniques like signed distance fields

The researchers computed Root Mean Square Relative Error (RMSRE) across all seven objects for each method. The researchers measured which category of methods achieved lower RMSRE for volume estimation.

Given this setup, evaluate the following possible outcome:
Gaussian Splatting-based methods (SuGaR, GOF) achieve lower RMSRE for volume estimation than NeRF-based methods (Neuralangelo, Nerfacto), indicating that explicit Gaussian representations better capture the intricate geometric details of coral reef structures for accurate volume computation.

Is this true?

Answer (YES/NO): YES